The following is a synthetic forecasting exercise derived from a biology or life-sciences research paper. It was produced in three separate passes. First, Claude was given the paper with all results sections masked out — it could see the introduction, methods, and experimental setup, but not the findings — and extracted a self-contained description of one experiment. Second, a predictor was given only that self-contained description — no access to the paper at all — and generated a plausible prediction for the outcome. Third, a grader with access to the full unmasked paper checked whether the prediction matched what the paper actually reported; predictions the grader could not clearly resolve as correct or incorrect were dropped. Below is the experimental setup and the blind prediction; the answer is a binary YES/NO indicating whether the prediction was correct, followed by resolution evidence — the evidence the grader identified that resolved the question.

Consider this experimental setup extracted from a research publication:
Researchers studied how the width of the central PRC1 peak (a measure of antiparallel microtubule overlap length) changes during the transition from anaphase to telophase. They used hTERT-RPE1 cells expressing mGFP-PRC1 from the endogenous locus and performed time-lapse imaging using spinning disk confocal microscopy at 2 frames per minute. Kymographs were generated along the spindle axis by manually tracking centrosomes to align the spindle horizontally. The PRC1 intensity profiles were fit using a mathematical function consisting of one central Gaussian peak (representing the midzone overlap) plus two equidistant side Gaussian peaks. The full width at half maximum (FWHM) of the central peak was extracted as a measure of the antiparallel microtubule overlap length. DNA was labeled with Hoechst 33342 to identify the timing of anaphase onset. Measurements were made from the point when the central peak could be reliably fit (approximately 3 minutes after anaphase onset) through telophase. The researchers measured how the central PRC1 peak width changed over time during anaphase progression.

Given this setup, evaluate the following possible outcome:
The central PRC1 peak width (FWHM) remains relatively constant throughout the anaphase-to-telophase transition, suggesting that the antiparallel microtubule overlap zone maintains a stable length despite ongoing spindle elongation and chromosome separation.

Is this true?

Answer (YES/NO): NO